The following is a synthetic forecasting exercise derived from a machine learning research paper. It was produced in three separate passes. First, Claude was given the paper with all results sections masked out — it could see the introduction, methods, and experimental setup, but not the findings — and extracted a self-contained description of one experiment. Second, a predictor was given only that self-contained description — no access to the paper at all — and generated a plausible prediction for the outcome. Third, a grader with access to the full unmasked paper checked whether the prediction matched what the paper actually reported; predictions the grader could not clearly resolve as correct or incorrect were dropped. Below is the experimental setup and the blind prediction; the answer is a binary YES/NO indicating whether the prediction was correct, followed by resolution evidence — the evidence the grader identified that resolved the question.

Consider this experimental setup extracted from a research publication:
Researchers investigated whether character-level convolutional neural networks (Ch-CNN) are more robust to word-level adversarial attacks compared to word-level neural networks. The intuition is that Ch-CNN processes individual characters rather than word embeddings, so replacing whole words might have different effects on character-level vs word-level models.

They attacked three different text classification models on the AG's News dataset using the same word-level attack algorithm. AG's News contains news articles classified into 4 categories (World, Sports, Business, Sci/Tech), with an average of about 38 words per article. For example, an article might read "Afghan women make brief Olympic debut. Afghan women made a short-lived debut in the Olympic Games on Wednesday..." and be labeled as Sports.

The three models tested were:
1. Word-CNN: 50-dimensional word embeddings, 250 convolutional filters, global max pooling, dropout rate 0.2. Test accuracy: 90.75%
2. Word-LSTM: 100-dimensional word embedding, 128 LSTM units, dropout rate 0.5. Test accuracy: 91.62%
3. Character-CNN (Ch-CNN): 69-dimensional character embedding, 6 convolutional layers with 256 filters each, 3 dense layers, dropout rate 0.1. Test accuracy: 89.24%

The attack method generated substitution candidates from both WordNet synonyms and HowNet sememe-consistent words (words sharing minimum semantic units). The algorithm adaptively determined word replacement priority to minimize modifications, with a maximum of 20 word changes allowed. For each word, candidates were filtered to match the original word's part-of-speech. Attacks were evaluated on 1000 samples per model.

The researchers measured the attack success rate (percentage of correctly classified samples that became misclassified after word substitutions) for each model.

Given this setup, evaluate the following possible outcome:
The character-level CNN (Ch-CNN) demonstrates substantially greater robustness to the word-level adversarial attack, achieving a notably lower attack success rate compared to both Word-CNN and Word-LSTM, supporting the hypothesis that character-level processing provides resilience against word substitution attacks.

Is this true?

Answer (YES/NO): NO